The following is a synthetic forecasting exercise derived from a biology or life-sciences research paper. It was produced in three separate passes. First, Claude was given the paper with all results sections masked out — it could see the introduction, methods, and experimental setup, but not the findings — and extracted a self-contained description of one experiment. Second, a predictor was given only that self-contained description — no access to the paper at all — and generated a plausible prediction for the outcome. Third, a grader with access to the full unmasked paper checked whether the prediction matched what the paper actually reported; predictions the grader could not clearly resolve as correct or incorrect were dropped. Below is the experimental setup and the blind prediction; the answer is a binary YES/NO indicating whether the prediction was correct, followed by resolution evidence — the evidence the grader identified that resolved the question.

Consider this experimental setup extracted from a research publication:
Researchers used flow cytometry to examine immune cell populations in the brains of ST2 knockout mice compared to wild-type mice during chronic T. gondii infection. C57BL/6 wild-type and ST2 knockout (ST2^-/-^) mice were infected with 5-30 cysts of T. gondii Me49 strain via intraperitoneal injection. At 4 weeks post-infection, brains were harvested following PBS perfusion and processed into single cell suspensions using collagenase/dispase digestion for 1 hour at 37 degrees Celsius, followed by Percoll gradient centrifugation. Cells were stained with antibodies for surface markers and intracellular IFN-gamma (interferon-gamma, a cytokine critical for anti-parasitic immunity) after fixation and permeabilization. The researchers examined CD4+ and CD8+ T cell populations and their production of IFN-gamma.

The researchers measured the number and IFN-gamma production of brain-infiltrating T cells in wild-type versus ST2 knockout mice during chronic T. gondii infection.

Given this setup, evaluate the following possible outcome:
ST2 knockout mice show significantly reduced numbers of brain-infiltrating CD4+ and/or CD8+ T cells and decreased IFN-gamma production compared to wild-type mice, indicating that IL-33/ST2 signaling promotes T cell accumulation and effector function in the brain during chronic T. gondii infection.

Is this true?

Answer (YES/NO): YES